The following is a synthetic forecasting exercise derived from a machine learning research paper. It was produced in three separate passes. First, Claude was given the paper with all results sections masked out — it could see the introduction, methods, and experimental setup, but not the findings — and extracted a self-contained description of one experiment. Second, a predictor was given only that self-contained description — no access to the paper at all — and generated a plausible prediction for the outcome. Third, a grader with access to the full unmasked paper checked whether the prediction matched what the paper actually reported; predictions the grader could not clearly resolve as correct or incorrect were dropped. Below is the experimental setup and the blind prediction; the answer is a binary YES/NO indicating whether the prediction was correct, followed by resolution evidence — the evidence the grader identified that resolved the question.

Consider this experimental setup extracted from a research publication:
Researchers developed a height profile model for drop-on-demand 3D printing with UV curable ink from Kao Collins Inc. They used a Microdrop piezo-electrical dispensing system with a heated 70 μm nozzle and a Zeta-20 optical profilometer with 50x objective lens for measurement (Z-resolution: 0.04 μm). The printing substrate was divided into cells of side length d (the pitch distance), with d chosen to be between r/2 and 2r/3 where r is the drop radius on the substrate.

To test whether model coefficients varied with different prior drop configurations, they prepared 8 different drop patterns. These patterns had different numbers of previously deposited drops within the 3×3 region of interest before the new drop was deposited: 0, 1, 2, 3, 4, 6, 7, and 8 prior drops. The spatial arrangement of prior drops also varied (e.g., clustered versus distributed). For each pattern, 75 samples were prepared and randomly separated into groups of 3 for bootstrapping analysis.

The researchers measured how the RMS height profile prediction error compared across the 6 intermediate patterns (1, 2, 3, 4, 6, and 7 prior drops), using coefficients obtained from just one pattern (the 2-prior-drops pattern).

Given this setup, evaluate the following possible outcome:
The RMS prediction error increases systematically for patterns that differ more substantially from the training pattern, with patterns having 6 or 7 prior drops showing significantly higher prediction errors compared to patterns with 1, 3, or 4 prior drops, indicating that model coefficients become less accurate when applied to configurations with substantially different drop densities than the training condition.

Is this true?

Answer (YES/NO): NO